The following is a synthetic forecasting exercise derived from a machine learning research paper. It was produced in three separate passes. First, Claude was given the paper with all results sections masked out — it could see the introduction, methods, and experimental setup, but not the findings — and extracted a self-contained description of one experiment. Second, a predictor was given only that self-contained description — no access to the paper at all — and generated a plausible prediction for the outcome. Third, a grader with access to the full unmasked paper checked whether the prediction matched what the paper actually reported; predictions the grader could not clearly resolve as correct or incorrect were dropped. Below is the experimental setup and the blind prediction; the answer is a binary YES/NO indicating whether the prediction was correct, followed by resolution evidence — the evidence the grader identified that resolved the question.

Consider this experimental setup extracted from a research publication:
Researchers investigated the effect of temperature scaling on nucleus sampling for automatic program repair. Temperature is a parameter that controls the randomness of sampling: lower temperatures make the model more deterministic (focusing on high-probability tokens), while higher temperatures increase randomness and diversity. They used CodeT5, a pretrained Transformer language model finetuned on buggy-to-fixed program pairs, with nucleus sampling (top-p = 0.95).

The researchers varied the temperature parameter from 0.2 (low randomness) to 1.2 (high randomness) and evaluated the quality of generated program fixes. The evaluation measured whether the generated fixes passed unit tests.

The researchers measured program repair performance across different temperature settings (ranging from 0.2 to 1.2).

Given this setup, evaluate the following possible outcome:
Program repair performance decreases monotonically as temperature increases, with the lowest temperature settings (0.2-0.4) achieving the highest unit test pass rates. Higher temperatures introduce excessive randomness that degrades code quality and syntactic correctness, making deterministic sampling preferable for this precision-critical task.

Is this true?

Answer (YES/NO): NO